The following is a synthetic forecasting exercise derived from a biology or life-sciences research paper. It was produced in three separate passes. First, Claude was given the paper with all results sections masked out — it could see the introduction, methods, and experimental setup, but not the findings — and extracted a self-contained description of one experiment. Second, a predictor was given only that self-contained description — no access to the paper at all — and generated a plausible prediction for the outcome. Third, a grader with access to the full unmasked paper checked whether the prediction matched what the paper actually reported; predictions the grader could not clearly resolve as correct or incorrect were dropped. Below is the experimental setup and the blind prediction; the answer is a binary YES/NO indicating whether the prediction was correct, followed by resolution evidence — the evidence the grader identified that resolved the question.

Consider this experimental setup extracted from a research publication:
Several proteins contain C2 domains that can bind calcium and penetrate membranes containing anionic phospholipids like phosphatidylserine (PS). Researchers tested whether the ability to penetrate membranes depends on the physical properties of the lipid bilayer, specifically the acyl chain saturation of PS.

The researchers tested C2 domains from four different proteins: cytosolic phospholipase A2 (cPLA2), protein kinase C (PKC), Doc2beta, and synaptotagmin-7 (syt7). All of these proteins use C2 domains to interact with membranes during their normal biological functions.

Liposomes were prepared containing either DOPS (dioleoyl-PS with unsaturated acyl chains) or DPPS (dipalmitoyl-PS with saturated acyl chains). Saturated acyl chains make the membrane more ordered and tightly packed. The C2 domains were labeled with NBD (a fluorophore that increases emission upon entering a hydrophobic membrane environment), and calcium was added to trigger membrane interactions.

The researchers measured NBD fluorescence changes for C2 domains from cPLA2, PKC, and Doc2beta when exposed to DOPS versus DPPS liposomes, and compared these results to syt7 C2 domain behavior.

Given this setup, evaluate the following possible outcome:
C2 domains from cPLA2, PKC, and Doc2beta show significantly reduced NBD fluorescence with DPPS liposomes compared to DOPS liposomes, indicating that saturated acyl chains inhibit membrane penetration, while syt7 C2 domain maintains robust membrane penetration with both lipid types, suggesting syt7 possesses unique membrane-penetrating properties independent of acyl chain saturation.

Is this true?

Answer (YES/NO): YES